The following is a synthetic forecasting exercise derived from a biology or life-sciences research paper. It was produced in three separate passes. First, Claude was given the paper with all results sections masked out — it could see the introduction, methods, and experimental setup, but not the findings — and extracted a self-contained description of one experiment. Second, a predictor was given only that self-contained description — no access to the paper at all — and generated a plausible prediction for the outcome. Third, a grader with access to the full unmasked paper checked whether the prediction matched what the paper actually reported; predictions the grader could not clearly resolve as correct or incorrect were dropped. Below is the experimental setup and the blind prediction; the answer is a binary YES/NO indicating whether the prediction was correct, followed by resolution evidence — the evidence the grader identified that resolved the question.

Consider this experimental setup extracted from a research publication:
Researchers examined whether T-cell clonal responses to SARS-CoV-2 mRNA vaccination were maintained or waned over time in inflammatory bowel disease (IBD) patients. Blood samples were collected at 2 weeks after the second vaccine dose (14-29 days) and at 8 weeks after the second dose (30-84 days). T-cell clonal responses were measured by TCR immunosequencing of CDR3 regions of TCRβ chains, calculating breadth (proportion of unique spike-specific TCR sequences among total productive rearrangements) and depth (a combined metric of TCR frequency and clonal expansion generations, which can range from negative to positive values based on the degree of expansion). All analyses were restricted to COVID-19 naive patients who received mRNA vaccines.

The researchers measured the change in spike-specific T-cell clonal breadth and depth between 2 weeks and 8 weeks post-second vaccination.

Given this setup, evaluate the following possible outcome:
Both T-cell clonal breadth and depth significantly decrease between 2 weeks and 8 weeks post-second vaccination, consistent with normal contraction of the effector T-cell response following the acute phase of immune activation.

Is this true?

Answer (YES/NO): YES